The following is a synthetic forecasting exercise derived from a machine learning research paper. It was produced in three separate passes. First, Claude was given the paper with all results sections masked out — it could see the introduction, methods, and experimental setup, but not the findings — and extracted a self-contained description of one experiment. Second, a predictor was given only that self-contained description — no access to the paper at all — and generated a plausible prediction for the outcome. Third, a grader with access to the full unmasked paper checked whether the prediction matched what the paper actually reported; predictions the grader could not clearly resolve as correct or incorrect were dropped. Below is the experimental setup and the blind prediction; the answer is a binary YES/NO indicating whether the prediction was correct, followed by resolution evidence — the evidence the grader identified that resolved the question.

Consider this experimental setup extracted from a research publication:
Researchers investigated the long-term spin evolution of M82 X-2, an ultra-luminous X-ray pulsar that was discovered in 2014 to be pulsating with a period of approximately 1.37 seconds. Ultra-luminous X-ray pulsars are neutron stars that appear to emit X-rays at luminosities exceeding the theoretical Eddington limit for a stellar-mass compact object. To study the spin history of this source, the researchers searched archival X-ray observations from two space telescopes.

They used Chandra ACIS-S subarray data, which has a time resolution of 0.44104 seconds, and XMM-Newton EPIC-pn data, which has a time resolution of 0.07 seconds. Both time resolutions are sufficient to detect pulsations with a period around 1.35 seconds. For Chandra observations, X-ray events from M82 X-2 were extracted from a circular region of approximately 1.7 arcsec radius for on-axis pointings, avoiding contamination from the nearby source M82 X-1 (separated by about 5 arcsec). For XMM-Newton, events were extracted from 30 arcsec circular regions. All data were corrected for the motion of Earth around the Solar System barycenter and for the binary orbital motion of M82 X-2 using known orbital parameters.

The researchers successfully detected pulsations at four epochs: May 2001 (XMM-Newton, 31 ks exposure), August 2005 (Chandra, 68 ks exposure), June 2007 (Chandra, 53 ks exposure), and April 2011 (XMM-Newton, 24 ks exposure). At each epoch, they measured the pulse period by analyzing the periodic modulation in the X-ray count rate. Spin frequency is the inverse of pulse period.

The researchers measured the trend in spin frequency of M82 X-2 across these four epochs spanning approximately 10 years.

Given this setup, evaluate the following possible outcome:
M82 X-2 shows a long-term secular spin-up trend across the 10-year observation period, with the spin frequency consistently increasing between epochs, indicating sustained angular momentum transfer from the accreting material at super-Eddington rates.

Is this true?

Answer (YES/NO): NO